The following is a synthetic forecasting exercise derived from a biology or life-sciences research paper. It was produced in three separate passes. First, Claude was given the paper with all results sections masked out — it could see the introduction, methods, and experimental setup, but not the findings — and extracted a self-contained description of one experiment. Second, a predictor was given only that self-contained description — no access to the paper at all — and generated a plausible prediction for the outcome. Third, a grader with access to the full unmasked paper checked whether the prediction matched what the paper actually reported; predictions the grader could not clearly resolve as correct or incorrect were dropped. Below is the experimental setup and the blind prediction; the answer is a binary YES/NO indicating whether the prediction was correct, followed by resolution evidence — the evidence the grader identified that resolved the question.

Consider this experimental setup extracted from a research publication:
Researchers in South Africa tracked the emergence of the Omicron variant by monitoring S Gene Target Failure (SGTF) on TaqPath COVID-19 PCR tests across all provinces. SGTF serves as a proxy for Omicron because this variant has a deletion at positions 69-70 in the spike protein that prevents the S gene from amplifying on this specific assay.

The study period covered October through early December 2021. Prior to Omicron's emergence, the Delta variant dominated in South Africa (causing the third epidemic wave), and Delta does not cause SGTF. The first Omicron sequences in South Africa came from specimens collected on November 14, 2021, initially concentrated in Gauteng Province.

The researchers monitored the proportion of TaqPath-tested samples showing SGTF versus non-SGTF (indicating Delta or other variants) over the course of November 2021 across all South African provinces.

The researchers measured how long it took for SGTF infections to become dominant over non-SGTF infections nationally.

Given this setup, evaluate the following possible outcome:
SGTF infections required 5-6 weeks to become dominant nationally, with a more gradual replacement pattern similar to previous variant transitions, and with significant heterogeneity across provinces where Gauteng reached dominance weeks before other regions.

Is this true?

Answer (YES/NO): NO